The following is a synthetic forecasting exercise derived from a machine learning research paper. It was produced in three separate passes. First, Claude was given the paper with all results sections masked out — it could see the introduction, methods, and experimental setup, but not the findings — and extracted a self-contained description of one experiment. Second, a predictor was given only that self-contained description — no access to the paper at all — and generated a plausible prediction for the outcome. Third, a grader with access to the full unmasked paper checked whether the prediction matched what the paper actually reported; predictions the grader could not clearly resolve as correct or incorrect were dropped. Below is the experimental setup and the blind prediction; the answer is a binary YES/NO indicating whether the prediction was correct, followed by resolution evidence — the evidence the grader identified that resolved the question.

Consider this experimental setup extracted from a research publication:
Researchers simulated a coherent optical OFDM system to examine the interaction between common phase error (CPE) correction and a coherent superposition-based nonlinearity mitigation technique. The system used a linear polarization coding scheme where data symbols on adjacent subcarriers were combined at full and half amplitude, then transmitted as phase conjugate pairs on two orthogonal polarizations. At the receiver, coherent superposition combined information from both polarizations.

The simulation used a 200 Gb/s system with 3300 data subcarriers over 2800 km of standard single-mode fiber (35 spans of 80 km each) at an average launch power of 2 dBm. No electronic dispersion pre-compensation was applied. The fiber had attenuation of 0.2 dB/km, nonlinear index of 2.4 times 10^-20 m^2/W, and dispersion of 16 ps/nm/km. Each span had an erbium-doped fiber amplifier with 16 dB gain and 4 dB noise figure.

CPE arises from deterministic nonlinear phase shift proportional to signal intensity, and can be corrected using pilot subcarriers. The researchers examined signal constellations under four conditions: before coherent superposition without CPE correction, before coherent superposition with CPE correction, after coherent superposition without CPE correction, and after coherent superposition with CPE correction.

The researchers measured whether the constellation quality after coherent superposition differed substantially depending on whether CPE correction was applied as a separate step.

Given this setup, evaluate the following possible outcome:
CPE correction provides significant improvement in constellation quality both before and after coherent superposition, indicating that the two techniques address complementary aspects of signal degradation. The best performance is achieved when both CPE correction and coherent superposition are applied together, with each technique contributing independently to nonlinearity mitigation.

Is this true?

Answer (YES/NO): NO